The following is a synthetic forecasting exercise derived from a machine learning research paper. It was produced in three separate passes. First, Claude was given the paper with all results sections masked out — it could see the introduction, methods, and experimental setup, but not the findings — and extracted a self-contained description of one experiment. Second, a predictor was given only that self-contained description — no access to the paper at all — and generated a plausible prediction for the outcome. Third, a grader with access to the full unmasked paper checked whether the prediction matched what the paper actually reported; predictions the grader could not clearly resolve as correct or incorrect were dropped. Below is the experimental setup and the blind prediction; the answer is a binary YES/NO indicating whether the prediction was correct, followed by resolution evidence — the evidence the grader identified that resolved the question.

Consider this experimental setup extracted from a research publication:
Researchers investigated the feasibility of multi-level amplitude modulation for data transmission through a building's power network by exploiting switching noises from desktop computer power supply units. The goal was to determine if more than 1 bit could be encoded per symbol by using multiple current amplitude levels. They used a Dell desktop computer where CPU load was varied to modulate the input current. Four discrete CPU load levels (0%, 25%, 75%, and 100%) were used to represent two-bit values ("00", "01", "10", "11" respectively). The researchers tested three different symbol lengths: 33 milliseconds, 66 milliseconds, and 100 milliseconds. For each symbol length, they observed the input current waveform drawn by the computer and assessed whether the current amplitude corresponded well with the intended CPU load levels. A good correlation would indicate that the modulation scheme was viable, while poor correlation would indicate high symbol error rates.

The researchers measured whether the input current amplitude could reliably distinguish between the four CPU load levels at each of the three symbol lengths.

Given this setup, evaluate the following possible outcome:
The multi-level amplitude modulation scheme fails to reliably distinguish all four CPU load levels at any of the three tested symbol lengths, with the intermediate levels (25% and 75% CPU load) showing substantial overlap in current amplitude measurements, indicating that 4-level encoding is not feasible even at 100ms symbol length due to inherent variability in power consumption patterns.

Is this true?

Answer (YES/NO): NO